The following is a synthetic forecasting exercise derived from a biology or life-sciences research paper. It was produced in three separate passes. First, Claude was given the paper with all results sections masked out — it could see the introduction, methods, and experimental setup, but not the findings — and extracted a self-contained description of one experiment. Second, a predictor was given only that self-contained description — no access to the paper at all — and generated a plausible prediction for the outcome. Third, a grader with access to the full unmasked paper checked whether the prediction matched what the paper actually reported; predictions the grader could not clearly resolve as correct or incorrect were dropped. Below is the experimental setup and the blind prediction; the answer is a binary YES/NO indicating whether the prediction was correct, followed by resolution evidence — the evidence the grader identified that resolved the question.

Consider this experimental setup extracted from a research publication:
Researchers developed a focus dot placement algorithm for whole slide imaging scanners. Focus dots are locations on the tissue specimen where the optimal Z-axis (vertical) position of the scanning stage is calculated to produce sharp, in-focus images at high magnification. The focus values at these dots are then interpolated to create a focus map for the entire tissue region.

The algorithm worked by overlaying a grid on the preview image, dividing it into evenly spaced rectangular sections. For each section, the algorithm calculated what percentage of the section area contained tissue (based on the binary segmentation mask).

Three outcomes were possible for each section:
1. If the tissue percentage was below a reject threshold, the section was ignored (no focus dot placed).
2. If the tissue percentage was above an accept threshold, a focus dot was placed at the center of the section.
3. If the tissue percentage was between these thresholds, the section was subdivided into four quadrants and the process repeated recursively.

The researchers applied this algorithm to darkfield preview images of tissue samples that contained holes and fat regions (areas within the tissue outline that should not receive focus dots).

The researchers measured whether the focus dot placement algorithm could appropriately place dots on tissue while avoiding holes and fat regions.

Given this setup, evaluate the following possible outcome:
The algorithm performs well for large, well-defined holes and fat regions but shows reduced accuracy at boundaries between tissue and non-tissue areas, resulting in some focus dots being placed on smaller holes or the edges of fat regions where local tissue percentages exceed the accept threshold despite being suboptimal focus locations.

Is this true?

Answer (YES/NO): NO